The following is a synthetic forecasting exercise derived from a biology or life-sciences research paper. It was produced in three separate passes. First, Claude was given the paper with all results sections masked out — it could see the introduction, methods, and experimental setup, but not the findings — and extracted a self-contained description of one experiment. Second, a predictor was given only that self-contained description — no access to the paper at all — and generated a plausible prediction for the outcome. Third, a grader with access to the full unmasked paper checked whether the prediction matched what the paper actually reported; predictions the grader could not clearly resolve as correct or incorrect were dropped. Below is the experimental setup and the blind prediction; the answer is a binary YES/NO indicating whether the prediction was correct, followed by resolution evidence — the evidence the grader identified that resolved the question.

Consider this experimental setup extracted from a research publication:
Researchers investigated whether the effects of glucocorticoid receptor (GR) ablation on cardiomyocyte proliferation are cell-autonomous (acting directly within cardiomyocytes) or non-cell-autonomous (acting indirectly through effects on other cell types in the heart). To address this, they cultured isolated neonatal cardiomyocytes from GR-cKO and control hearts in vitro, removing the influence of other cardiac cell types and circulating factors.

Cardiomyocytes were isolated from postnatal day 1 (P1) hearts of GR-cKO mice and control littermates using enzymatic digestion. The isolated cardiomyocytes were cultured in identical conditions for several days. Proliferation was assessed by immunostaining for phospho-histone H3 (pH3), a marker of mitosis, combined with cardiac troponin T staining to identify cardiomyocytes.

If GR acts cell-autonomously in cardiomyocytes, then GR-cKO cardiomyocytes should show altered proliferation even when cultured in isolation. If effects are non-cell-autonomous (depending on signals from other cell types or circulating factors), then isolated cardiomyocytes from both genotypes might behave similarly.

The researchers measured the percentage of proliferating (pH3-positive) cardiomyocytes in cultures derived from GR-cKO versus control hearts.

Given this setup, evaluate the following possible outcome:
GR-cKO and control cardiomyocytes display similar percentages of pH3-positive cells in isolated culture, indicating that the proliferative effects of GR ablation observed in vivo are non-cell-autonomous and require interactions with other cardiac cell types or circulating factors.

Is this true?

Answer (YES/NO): NO